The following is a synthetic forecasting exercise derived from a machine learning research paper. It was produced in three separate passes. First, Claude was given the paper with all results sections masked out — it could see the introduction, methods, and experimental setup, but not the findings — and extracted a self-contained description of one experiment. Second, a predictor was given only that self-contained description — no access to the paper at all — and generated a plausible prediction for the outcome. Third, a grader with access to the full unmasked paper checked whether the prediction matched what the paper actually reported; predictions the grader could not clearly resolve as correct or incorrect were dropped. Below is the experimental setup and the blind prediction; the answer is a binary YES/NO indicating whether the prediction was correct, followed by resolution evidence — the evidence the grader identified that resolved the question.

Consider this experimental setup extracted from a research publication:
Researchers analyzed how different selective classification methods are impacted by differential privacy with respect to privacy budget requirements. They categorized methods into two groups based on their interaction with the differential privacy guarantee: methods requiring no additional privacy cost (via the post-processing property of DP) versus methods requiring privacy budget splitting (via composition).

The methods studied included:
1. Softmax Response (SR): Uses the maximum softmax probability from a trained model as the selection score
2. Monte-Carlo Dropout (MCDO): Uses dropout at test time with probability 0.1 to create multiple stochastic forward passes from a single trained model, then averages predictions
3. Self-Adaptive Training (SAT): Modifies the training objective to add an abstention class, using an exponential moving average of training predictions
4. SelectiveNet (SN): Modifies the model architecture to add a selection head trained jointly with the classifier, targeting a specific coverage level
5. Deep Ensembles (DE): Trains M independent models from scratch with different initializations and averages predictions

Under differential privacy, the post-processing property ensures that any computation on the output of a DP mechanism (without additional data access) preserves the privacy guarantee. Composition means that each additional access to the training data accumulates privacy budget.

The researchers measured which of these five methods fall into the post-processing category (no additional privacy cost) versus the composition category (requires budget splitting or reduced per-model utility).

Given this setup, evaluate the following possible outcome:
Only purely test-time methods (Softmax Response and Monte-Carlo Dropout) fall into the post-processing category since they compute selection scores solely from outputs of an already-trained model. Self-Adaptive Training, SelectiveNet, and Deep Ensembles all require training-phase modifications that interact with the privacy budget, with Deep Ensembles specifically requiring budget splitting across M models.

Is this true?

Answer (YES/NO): NO